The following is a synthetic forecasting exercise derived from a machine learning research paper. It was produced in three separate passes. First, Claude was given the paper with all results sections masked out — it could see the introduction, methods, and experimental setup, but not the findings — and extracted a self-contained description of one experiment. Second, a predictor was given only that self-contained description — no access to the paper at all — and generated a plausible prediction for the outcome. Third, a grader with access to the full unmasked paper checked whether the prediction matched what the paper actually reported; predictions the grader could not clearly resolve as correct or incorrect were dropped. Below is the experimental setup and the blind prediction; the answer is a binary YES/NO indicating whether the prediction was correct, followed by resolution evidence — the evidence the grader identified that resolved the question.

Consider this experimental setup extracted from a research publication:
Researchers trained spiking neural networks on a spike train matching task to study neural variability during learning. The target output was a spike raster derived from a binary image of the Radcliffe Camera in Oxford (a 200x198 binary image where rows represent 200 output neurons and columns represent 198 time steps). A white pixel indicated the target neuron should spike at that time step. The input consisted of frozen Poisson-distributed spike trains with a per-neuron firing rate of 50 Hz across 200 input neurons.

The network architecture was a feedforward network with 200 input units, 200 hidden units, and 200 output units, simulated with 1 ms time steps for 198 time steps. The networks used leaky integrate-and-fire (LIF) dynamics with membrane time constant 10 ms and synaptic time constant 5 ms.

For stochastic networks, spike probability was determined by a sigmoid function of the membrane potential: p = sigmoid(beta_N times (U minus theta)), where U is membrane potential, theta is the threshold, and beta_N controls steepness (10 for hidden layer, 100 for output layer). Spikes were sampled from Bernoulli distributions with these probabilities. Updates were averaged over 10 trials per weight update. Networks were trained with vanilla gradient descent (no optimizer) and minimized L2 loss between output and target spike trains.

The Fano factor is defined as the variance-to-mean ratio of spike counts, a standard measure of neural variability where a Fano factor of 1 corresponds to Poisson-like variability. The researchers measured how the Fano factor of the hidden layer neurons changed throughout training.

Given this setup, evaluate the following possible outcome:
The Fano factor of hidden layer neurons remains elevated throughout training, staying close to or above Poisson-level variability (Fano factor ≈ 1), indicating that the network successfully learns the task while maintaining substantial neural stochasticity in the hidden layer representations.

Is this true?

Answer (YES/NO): NO